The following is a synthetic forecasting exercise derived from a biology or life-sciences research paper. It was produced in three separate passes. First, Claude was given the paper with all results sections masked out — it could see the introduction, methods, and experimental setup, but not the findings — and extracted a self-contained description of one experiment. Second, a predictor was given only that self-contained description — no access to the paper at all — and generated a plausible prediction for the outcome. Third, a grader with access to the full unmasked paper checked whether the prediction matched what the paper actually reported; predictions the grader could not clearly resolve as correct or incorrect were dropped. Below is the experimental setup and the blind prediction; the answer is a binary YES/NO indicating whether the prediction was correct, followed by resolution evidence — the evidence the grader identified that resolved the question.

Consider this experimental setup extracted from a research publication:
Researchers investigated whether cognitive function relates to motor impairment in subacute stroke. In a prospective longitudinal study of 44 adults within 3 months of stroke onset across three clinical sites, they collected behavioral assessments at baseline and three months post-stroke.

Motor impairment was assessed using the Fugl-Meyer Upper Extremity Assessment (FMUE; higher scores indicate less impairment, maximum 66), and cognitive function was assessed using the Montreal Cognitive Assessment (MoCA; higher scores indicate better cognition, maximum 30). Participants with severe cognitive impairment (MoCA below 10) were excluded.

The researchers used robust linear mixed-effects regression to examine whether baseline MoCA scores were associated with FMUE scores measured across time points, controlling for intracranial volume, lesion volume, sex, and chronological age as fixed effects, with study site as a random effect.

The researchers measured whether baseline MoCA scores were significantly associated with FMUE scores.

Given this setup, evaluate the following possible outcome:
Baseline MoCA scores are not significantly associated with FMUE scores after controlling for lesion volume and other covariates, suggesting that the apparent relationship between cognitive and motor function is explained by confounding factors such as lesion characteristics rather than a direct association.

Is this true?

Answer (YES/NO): NO